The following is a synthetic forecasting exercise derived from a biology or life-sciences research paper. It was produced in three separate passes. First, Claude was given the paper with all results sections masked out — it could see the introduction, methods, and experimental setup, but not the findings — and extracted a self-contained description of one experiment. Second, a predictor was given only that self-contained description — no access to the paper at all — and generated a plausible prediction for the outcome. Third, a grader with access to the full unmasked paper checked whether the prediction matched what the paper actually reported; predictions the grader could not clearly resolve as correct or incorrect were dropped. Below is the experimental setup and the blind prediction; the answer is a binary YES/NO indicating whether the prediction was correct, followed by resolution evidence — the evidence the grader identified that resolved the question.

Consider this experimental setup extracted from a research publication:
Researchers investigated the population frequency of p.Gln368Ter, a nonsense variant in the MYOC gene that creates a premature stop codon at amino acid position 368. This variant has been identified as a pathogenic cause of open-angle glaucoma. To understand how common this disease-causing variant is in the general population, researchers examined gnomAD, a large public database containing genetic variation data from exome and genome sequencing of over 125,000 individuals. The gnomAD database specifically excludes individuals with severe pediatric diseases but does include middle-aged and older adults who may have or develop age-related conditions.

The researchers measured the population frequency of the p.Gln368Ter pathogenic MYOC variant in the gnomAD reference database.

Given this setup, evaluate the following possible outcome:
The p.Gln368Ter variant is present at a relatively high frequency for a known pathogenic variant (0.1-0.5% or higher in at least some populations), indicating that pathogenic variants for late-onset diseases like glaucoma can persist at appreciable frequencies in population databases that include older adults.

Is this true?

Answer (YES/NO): YES